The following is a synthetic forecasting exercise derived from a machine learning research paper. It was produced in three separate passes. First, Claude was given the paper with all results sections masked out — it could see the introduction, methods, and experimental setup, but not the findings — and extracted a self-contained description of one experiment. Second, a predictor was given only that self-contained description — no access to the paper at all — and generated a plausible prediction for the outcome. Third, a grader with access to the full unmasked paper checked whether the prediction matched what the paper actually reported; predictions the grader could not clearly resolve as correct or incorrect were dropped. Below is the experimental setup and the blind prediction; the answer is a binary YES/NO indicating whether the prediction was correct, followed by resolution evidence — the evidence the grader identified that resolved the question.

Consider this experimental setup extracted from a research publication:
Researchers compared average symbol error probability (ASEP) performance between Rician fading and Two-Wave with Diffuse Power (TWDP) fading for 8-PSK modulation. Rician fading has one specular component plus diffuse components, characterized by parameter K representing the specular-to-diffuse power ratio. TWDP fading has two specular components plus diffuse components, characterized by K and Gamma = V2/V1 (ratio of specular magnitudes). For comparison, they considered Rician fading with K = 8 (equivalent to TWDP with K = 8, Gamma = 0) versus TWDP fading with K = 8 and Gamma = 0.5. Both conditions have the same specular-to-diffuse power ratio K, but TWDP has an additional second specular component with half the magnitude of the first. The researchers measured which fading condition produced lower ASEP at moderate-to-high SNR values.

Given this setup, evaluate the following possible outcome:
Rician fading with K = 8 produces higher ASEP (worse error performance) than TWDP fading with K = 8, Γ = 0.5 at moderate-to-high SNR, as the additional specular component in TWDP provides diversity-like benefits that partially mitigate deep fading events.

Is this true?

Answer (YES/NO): NO